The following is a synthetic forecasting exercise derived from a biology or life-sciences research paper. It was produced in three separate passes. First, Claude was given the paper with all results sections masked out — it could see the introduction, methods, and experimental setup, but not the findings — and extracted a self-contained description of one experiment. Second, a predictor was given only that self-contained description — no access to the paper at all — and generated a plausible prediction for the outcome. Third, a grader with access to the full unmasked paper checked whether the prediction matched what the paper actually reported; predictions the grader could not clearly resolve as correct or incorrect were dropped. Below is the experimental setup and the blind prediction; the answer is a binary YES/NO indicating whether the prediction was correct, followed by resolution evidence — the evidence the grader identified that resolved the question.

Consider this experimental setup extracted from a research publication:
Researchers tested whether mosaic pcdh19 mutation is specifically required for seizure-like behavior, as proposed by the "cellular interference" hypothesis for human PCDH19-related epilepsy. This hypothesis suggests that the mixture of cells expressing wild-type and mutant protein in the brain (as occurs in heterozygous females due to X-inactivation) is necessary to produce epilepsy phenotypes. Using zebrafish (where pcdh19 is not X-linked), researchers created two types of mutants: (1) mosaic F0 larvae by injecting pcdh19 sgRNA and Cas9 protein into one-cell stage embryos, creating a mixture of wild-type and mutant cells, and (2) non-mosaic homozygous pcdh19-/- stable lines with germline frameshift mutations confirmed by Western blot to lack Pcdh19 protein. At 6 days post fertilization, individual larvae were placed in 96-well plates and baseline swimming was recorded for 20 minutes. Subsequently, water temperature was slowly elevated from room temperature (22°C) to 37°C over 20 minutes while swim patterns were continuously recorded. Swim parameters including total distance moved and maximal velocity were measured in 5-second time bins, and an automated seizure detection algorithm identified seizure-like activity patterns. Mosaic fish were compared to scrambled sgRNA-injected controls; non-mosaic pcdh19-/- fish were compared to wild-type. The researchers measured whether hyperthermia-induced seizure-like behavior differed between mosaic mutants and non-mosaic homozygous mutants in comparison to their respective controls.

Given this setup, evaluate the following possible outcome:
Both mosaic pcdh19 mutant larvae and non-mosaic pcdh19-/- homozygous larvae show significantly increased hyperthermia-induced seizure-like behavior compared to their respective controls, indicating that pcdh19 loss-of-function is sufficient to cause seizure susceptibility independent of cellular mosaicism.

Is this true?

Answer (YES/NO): NO